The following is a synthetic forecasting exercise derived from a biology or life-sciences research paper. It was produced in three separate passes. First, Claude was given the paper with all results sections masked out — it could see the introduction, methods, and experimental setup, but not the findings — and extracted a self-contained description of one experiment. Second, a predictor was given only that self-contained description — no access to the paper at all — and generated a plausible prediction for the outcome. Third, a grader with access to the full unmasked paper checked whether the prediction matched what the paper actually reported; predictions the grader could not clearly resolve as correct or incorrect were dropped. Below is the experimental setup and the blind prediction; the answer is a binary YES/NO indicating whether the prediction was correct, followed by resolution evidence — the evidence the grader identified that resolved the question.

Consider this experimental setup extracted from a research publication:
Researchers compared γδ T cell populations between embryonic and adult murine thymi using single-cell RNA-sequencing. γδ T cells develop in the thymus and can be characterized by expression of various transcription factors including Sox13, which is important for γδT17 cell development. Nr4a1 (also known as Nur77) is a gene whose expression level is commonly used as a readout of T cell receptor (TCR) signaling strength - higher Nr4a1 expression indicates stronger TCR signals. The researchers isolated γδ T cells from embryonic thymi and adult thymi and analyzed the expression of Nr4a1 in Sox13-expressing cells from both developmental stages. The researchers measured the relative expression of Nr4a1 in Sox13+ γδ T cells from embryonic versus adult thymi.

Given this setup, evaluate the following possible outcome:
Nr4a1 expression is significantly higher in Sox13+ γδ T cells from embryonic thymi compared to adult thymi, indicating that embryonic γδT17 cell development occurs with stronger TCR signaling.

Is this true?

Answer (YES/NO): YES